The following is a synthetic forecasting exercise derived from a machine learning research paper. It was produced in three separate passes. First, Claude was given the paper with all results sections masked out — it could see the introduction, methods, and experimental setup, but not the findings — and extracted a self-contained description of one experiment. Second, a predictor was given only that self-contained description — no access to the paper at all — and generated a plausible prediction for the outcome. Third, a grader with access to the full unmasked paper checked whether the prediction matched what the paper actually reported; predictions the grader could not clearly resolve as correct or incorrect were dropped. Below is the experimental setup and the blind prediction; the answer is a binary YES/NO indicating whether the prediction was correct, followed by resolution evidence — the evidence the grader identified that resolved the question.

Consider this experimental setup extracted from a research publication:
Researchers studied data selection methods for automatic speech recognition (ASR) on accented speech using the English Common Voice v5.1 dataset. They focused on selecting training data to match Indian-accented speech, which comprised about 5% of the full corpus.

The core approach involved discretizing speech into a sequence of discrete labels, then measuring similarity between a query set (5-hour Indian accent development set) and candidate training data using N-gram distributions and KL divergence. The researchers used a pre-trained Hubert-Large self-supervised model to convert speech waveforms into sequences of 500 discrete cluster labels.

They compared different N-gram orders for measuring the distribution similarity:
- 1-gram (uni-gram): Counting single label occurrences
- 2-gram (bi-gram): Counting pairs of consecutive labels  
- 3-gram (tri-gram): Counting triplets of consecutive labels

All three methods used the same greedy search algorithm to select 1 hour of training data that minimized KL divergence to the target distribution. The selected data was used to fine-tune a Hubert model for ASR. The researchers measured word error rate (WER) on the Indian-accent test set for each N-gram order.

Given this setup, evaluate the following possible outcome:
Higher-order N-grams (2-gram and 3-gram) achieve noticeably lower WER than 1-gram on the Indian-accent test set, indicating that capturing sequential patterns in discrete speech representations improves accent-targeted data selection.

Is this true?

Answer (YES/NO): NO